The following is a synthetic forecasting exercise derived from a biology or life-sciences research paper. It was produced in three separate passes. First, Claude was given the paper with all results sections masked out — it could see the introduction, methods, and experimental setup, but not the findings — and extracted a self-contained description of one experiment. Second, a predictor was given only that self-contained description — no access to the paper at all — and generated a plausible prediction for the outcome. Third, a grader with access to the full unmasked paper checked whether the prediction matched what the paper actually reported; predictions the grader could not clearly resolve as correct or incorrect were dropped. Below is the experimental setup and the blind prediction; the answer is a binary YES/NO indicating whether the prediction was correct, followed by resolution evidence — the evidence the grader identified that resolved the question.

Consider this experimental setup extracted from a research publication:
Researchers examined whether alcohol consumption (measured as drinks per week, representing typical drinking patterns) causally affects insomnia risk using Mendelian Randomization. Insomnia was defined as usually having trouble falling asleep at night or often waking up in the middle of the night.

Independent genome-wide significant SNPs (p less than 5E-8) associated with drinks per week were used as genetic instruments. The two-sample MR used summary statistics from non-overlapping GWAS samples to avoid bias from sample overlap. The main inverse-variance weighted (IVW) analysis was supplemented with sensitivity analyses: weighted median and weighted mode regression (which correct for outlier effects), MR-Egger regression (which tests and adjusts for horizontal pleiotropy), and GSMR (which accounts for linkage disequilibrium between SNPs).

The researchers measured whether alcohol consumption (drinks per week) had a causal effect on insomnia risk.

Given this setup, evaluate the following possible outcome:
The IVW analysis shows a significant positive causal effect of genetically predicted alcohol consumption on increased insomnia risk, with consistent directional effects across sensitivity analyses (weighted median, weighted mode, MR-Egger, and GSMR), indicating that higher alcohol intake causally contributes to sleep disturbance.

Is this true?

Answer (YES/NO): NO